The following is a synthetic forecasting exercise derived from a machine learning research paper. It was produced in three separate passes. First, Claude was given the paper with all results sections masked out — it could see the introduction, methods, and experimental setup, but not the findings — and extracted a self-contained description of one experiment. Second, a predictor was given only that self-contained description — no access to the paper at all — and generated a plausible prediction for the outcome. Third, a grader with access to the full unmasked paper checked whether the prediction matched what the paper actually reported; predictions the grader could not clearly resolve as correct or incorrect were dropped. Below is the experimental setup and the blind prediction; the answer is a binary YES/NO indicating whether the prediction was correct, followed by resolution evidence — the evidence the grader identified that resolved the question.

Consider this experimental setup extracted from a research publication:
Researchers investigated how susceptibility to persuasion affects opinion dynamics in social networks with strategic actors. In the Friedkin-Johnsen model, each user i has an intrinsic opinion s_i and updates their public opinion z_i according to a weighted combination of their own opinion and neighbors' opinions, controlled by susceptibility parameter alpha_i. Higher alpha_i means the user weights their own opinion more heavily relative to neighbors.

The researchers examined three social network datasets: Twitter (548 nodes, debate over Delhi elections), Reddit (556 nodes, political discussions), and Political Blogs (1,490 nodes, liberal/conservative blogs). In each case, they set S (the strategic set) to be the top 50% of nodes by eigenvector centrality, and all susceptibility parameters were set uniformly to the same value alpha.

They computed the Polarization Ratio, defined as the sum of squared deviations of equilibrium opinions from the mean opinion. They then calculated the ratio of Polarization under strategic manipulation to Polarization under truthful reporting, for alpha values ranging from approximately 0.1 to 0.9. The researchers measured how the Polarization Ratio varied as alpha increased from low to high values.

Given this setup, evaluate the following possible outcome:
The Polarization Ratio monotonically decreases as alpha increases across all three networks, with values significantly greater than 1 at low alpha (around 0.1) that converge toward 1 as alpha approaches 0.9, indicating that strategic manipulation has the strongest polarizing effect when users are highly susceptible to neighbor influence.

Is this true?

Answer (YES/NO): NO